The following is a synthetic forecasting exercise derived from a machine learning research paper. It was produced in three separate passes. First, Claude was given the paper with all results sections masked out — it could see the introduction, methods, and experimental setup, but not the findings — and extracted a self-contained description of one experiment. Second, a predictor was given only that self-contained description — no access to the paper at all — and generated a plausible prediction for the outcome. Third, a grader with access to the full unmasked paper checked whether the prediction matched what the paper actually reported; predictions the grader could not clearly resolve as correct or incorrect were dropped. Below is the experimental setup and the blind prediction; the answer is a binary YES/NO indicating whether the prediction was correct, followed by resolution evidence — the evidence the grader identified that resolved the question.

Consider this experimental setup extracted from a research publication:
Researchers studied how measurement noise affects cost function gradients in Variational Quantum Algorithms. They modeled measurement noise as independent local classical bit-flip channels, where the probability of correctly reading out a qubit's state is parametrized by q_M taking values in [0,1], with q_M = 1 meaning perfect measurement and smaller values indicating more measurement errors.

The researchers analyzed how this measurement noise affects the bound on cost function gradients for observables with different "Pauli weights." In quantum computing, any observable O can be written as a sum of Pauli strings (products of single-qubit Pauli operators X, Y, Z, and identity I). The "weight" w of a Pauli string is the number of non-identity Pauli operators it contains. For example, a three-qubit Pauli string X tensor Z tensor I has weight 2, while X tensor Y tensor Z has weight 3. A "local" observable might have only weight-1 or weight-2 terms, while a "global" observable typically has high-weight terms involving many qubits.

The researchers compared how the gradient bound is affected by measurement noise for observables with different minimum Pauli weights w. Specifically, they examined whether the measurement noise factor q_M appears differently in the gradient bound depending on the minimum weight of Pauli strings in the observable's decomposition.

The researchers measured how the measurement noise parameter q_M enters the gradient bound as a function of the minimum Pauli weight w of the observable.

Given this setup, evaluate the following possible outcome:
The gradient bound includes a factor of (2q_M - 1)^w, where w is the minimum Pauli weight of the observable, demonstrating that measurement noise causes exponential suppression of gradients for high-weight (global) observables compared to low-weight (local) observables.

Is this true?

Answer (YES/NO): NO